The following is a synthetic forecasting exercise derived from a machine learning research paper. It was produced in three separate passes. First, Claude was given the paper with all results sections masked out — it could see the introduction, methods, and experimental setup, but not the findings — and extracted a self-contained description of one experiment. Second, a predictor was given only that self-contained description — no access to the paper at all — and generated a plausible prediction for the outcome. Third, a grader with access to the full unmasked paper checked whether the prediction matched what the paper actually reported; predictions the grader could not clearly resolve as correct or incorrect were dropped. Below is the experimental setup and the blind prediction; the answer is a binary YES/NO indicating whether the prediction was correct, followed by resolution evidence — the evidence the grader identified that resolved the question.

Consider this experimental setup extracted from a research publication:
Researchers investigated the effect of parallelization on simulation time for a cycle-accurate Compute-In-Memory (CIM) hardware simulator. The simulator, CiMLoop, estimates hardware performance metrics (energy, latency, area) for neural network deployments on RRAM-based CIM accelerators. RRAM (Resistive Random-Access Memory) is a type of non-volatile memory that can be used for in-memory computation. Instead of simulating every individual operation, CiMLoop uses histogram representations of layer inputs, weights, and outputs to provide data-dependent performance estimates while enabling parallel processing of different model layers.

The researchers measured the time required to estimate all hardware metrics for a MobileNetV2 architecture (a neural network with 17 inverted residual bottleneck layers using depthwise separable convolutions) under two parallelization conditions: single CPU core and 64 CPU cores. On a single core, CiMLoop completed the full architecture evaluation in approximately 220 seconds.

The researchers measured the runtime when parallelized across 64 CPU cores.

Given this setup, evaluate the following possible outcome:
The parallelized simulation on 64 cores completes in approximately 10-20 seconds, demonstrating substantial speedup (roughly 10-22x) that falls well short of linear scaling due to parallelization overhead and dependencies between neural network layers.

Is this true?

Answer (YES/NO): NO